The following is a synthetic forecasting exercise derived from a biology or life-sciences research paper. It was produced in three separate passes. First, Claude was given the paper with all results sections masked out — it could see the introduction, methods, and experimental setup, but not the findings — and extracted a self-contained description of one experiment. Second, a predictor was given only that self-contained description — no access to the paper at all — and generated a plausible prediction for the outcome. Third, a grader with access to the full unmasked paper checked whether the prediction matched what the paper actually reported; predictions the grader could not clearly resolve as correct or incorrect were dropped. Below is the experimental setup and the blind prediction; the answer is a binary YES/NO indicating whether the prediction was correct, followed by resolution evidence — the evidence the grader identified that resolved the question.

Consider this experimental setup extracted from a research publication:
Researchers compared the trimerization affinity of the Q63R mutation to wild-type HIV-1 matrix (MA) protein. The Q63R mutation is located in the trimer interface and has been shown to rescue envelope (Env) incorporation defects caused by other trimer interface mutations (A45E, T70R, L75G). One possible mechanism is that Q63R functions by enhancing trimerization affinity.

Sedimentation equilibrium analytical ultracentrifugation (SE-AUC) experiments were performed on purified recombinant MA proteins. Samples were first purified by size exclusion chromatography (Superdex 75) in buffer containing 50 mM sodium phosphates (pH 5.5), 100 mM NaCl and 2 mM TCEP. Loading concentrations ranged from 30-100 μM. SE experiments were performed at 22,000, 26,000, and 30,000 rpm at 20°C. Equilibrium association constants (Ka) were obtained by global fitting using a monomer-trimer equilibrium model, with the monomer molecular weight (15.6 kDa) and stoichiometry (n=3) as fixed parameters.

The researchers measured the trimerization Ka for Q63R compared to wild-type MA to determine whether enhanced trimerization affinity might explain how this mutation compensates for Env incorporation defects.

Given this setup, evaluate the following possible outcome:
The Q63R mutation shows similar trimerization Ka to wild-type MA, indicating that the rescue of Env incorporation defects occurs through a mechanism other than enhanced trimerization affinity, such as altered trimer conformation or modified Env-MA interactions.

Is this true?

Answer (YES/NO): YES